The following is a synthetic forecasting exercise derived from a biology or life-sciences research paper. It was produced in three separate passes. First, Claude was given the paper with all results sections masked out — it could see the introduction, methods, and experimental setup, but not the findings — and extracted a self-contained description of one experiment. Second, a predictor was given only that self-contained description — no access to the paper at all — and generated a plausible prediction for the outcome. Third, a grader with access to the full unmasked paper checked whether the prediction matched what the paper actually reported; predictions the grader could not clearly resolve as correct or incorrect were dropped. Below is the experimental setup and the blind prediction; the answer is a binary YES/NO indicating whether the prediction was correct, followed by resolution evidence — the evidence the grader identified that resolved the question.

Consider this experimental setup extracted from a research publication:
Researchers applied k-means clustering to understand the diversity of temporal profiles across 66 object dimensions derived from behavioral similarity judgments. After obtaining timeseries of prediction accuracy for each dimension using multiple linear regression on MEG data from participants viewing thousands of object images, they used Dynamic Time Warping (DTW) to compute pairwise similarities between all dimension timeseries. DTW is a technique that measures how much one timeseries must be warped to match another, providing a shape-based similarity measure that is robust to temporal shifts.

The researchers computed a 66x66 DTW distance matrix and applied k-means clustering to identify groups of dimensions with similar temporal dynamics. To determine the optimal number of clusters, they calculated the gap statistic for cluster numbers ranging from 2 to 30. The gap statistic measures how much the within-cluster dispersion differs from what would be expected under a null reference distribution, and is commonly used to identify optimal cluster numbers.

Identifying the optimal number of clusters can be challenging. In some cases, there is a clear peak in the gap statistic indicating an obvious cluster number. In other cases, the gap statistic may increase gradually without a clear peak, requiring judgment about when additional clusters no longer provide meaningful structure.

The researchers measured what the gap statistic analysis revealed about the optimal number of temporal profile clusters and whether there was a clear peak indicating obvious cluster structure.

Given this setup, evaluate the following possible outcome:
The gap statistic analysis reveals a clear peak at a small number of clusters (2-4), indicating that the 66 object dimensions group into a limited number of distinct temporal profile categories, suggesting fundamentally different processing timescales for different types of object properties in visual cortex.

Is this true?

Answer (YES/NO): NO